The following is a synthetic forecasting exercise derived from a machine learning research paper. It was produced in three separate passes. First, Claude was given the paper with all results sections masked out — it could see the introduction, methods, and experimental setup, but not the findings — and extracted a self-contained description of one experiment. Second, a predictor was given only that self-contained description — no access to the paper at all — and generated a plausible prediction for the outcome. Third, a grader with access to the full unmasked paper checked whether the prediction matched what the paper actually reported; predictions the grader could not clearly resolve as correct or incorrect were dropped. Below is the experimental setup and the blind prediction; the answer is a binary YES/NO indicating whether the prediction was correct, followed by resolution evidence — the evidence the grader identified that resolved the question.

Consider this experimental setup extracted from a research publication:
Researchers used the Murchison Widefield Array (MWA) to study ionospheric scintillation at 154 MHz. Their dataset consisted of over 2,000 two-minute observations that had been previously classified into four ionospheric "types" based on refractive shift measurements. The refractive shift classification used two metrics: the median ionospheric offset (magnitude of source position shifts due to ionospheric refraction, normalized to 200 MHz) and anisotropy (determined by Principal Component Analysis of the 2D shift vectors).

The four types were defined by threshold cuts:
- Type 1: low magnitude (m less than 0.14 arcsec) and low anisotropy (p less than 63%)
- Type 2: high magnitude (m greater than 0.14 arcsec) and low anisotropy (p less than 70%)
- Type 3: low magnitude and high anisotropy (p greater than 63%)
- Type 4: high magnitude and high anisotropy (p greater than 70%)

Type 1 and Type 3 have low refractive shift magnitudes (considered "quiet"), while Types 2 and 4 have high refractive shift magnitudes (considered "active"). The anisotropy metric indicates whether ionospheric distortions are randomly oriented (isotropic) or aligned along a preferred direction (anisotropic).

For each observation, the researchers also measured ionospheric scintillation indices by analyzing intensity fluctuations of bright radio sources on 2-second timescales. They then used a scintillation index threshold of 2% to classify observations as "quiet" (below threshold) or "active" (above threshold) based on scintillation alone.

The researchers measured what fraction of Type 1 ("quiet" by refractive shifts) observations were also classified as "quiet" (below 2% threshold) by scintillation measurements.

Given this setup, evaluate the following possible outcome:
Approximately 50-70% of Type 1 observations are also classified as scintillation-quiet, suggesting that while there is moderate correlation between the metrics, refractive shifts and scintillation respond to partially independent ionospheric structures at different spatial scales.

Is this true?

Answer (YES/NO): NO